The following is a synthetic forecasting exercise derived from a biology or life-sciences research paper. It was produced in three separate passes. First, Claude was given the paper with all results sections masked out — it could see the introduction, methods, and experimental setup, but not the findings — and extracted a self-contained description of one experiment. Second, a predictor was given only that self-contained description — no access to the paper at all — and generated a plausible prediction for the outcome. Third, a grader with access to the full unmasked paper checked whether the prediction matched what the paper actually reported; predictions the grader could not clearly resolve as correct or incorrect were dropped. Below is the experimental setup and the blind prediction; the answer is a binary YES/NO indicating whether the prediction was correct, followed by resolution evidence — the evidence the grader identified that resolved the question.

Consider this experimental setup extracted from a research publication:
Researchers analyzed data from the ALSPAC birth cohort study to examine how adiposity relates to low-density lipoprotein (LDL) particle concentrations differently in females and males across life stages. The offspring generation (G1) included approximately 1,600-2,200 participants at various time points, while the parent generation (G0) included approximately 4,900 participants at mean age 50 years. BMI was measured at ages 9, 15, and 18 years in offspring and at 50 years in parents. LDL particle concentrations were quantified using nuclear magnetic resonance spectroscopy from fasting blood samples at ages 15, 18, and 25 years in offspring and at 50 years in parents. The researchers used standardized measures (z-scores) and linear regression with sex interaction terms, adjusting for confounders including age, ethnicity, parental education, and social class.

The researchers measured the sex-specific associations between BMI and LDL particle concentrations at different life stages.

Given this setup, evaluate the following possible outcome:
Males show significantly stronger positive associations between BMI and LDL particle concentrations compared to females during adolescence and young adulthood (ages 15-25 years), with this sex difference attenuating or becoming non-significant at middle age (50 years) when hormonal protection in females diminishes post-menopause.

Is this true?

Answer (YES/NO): NO